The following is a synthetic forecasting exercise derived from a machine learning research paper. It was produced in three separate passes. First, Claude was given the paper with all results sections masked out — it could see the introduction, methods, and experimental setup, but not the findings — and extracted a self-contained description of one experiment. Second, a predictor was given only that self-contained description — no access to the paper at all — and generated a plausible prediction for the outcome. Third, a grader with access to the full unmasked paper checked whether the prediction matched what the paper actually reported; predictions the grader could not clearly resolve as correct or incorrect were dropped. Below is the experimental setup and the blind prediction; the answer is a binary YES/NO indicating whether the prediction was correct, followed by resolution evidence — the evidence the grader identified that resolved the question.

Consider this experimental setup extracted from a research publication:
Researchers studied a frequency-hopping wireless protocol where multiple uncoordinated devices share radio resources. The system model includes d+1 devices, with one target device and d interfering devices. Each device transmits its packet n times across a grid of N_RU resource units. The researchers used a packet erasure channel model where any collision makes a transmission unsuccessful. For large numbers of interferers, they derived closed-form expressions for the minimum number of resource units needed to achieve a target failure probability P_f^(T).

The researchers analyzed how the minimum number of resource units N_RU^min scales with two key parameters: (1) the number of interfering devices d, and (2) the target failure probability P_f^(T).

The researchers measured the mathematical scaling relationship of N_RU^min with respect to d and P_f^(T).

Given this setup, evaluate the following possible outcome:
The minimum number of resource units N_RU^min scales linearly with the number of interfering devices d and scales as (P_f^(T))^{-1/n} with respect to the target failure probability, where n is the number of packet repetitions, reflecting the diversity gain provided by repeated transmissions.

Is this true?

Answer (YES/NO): NO